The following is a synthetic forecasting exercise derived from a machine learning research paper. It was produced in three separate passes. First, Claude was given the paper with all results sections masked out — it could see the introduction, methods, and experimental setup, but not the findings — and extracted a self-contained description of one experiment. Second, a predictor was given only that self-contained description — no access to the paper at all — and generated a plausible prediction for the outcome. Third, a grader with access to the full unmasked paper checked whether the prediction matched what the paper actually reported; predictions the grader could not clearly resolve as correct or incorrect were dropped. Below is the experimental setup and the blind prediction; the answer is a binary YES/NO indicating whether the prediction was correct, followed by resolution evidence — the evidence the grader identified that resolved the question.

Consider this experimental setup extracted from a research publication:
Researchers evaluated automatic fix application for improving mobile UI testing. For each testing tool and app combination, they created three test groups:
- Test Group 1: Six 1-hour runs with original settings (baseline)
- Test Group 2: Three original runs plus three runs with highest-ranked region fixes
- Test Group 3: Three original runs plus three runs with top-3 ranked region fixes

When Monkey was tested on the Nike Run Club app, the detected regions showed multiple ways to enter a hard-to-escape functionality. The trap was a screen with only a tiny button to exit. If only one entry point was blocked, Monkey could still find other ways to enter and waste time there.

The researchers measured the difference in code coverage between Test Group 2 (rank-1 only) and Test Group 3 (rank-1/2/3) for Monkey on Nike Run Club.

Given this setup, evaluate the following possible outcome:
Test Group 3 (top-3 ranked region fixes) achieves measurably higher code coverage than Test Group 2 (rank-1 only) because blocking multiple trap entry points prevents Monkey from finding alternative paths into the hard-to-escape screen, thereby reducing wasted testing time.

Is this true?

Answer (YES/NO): YES